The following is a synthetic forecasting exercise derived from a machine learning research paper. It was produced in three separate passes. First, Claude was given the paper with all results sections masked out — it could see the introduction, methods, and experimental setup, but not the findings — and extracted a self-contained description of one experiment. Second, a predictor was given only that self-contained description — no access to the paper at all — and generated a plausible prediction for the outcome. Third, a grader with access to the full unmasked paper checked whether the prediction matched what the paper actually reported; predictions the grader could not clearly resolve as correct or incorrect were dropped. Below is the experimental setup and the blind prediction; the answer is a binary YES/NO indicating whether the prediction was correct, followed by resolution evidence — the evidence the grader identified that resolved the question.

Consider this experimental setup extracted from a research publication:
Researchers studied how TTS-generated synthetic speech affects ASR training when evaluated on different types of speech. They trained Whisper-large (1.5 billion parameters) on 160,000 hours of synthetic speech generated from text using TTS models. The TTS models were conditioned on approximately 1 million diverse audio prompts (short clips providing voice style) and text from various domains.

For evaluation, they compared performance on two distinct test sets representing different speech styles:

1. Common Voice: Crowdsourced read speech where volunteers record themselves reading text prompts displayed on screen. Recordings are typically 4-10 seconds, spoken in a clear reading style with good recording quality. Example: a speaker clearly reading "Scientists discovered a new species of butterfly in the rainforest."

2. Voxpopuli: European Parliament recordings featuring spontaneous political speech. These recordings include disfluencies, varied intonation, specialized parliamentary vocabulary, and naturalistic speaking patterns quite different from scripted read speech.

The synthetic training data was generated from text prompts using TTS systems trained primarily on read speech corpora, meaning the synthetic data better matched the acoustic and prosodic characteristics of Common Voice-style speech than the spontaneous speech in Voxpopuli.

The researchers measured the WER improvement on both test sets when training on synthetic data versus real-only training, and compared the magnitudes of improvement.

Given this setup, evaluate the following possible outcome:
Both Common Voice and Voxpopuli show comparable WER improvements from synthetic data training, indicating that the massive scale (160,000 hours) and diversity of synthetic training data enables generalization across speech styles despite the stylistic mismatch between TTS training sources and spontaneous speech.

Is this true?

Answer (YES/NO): NO